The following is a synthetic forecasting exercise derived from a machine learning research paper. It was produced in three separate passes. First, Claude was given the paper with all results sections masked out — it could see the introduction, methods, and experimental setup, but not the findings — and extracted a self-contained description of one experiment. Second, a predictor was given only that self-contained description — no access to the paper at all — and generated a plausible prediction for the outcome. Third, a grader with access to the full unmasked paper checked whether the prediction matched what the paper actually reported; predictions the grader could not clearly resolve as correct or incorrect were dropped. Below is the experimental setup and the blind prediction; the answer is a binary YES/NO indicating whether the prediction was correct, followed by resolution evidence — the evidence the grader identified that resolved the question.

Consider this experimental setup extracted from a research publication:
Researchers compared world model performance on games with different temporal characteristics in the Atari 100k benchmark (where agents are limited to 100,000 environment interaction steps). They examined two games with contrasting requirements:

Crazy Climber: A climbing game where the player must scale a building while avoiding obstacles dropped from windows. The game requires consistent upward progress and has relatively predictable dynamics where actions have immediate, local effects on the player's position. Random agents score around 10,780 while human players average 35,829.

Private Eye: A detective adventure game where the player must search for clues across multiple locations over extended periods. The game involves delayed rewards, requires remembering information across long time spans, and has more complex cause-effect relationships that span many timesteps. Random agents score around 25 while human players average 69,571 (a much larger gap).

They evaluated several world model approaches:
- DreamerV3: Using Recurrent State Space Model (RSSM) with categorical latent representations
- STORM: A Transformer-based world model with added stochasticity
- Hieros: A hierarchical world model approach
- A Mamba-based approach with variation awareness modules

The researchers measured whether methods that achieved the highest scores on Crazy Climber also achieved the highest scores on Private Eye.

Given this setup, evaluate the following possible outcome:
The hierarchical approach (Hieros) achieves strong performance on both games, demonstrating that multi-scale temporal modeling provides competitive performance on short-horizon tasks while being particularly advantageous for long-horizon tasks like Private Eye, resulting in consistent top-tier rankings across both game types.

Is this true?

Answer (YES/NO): NO